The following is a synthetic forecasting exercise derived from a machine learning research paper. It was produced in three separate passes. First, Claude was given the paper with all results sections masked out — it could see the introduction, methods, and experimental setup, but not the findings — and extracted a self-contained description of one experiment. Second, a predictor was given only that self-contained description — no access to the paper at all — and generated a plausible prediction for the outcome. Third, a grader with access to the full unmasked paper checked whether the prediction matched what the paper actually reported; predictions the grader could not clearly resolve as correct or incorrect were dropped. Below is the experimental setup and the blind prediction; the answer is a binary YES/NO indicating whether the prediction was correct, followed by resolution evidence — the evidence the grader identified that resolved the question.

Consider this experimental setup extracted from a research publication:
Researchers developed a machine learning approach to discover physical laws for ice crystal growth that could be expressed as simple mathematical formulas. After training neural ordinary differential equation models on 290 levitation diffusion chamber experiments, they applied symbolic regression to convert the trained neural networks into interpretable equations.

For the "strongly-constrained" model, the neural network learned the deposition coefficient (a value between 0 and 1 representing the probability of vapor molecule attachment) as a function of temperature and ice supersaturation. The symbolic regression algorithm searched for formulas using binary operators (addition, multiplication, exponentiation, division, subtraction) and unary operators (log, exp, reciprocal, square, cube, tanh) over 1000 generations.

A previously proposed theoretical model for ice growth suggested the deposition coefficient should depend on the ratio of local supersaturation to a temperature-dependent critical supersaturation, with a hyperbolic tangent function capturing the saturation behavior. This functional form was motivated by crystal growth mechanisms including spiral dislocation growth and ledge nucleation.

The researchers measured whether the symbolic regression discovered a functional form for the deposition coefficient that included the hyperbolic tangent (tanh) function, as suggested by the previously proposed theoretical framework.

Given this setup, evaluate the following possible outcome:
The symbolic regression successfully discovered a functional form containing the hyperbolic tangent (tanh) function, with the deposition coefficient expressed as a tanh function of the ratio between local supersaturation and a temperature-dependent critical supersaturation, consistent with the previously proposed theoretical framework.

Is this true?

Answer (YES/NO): NO